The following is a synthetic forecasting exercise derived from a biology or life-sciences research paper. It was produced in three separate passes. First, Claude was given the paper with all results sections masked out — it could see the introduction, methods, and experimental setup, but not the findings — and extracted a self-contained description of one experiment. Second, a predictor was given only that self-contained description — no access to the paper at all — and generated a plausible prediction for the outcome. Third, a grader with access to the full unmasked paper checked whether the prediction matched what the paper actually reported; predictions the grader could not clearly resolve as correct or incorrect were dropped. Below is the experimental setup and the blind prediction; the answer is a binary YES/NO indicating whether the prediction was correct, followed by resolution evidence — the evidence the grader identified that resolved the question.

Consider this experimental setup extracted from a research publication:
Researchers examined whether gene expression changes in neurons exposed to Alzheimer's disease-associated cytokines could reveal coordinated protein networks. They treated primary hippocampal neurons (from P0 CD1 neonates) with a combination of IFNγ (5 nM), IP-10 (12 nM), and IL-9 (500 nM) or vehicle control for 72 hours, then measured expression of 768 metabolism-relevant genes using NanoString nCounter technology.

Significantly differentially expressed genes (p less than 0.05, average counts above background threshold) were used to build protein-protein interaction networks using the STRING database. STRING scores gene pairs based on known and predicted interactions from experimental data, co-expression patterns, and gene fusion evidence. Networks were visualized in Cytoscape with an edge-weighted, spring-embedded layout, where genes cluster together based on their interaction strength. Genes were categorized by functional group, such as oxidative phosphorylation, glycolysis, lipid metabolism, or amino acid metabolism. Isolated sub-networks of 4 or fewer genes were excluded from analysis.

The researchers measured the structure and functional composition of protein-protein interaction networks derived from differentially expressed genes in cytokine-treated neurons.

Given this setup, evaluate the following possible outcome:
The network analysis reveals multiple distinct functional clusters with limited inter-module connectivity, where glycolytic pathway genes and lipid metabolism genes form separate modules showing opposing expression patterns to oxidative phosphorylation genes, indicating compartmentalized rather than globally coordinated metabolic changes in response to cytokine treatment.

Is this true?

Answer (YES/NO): NO